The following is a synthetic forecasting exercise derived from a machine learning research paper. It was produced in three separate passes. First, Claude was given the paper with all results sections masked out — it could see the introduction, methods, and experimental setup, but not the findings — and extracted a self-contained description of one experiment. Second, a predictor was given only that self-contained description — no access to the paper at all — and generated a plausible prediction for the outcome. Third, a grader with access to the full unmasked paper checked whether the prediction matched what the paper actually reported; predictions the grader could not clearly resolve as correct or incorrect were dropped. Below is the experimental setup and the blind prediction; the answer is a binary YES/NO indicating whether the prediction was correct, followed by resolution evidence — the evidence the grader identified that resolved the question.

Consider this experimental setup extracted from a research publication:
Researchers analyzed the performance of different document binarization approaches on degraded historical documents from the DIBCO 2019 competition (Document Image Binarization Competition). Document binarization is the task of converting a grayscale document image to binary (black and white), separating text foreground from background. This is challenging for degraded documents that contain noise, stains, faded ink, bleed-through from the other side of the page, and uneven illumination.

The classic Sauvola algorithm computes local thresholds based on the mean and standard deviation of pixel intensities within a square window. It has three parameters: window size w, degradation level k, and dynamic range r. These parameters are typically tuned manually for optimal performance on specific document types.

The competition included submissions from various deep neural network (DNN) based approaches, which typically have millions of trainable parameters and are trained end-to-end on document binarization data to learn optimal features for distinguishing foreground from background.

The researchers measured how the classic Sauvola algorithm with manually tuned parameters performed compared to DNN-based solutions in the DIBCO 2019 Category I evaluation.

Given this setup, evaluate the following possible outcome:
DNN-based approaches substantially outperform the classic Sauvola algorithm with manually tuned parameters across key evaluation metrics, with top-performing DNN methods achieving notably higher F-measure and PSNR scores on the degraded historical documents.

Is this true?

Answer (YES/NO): NO